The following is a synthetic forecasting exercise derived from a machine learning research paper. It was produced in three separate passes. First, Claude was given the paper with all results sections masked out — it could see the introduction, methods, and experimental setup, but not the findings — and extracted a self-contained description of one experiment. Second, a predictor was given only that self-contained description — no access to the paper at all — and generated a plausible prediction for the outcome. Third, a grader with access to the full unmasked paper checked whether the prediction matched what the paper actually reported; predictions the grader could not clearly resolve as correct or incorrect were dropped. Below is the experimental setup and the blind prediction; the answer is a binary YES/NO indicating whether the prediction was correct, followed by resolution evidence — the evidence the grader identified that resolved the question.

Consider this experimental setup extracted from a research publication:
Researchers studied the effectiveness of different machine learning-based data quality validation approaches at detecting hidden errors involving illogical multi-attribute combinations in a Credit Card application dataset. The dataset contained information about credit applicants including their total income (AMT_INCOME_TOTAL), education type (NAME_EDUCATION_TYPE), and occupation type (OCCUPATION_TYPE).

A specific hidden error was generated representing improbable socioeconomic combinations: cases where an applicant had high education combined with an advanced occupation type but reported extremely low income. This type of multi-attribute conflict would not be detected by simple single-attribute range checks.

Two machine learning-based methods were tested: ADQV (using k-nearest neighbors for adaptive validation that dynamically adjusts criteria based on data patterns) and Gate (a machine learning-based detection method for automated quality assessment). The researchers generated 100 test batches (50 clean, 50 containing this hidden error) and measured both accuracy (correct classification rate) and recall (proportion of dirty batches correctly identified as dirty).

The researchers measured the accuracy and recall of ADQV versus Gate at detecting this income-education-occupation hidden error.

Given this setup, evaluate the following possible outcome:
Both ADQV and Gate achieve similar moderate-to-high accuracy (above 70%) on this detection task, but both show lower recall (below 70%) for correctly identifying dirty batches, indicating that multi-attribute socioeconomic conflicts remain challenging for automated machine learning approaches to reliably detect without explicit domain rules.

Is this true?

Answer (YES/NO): NO